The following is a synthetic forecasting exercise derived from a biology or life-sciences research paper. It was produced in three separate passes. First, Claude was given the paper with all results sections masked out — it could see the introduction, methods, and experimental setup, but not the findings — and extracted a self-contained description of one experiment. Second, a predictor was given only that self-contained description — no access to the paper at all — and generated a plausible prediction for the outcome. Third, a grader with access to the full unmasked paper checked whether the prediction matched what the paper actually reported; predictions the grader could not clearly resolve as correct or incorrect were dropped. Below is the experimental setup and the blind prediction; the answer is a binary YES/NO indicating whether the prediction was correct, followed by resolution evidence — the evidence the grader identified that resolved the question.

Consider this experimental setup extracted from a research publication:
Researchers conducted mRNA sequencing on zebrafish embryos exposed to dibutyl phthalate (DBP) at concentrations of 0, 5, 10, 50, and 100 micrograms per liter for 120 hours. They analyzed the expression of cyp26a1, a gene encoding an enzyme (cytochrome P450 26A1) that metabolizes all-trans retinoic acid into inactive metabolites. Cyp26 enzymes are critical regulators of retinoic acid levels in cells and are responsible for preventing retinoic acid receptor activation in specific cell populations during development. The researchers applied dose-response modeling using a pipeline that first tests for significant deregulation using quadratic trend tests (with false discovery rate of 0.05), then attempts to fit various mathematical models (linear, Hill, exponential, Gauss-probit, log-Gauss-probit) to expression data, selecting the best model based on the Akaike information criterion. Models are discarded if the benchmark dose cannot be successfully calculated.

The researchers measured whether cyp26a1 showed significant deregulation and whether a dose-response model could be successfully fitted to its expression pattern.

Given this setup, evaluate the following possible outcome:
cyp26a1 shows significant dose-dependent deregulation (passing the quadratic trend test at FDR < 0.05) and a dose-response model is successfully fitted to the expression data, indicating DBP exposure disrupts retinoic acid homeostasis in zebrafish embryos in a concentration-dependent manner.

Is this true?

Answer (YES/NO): NO